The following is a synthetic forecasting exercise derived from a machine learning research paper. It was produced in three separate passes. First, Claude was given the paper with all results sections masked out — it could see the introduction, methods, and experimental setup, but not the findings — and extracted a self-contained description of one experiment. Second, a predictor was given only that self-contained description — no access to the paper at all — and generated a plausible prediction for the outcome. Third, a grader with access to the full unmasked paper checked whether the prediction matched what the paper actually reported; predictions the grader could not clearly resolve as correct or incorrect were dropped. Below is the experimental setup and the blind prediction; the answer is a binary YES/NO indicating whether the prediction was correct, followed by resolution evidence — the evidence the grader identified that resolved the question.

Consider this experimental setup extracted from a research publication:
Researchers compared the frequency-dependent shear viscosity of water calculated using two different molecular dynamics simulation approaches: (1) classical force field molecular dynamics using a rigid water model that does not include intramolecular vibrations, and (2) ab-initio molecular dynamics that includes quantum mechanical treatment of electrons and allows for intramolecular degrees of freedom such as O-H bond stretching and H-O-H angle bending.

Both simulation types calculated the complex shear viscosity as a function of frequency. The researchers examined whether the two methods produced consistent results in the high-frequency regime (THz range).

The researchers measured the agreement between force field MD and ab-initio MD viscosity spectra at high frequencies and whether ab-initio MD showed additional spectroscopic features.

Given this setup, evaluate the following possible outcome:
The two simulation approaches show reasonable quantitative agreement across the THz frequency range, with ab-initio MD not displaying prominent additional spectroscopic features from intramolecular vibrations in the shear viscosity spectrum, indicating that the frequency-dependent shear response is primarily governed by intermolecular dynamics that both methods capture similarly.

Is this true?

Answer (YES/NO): NO